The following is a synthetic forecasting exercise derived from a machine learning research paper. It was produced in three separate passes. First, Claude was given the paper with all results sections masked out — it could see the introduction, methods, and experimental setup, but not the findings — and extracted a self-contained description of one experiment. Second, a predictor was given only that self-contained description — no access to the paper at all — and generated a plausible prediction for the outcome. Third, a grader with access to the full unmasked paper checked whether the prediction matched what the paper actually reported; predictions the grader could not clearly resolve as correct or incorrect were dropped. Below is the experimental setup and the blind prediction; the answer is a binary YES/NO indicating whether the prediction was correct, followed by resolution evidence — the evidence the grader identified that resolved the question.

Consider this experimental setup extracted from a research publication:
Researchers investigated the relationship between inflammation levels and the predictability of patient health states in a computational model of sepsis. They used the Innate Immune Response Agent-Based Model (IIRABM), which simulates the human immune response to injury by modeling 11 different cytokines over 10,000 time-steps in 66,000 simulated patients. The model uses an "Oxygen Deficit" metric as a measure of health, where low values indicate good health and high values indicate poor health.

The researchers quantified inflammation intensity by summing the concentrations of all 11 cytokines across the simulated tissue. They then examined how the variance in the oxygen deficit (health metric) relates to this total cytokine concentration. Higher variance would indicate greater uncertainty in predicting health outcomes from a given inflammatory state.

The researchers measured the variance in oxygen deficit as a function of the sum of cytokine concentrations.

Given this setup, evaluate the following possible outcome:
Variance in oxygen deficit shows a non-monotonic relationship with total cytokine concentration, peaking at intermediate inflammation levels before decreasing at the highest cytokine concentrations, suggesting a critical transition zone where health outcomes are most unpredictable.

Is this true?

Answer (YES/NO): NO